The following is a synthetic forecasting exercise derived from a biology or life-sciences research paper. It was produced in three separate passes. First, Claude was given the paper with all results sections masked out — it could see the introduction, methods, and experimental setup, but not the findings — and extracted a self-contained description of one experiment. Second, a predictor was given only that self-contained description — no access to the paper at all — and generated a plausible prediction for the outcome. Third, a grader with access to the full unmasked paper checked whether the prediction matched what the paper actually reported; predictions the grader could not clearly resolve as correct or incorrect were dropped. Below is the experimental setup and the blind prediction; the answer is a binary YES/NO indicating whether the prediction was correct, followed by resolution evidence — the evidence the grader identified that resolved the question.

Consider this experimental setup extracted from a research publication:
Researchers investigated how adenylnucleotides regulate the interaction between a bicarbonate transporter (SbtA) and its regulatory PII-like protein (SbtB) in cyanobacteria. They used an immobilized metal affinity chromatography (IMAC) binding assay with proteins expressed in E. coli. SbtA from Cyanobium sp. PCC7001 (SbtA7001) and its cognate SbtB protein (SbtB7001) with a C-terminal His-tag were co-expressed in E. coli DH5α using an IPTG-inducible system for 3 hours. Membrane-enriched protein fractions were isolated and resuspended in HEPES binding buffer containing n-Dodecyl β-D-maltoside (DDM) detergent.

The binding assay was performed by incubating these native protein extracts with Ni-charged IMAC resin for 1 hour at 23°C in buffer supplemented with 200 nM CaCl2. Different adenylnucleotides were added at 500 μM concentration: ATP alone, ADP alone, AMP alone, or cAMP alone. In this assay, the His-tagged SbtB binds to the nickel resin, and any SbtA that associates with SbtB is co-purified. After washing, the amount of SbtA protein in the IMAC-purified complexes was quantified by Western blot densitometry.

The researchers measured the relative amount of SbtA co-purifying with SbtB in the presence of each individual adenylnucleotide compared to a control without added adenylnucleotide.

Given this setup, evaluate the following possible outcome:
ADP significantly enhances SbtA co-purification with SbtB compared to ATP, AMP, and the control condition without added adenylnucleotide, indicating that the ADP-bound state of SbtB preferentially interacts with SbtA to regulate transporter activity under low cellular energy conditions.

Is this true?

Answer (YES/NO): NO